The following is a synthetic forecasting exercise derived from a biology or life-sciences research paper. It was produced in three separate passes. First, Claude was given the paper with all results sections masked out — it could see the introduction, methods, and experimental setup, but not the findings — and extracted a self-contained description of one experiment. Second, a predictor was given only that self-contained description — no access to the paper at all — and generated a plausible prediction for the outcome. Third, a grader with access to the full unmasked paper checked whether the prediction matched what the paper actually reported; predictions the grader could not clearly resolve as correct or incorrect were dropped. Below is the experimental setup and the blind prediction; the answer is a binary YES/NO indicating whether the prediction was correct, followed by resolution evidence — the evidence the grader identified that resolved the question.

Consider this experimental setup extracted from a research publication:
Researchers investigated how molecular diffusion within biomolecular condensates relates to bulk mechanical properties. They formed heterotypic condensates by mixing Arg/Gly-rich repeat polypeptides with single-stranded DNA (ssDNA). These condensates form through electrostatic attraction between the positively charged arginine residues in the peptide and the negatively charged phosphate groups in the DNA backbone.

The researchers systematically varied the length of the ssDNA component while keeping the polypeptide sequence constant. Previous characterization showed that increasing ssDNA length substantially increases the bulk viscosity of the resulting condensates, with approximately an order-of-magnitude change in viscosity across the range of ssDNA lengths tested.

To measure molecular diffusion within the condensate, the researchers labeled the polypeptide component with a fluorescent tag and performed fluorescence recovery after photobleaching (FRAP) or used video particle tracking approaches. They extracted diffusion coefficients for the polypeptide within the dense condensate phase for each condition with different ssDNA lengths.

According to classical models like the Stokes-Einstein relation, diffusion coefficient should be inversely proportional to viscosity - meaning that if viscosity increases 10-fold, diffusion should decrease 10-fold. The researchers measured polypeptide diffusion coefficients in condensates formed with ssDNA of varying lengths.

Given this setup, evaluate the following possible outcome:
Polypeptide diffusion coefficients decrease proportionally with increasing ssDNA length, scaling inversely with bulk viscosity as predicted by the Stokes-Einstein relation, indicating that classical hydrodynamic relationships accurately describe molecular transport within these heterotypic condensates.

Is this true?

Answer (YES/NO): NO